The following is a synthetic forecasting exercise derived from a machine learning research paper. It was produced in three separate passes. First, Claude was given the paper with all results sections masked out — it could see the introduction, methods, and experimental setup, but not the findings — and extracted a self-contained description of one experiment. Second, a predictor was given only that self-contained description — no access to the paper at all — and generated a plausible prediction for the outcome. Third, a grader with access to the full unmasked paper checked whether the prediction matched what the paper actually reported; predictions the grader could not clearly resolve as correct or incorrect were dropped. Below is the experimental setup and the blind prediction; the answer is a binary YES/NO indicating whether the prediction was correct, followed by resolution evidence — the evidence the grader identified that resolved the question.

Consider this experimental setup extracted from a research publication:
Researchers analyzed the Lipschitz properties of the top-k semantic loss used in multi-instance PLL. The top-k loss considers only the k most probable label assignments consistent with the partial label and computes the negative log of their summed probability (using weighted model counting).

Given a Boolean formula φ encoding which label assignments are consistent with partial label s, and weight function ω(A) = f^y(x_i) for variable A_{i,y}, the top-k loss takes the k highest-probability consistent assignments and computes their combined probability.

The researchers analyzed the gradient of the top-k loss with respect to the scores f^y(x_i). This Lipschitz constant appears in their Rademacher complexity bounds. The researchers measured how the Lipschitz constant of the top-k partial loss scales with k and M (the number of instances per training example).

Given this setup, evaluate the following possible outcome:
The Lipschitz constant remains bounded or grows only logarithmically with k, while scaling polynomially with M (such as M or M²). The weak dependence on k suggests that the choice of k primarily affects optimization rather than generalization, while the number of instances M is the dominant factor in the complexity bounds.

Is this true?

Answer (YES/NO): NO